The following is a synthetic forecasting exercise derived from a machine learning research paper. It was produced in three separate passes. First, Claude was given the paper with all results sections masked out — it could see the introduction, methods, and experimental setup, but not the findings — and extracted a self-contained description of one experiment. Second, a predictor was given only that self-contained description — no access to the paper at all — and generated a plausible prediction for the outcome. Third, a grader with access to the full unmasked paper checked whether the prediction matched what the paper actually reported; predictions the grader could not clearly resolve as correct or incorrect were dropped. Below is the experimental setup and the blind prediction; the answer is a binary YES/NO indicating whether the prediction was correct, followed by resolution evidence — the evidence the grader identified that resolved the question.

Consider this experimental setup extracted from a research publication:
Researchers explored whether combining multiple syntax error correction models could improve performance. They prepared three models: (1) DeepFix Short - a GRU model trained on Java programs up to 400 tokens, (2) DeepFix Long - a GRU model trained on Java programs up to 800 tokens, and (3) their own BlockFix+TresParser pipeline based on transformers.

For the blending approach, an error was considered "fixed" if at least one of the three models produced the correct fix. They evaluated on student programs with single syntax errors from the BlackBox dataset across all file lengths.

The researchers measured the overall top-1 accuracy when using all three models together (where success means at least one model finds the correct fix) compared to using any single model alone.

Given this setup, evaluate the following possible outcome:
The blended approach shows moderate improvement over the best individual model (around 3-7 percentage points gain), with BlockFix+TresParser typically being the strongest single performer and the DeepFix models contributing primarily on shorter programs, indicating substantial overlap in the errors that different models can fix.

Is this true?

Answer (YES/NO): NO